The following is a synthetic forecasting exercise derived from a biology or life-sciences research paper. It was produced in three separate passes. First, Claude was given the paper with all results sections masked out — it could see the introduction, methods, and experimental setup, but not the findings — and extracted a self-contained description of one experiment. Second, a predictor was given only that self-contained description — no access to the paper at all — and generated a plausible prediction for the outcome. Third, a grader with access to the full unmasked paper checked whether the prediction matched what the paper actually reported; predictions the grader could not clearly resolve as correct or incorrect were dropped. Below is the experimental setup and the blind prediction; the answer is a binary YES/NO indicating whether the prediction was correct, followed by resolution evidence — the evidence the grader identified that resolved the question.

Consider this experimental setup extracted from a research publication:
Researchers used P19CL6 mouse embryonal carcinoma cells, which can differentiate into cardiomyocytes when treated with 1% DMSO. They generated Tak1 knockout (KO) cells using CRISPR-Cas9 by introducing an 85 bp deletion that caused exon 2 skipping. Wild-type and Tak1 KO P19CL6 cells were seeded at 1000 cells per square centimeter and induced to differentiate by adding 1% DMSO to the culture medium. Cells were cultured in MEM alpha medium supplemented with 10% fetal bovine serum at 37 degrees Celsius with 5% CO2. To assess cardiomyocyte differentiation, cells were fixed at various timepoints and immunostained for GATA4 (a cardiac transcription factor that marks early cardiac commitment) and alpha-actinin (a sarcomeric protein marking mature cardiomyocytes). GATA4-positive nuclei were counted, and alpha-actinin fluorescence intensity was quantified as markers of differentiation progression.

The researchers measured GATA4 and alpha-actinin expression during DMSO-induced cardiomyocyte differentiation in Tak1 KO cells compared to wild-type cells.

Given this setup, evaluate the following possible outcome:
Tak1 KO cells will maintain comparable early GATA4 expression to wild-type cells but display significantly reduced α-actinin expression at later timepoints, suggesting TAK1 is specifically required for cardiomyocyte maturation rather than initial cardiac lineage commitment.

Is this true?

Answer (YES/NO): NO